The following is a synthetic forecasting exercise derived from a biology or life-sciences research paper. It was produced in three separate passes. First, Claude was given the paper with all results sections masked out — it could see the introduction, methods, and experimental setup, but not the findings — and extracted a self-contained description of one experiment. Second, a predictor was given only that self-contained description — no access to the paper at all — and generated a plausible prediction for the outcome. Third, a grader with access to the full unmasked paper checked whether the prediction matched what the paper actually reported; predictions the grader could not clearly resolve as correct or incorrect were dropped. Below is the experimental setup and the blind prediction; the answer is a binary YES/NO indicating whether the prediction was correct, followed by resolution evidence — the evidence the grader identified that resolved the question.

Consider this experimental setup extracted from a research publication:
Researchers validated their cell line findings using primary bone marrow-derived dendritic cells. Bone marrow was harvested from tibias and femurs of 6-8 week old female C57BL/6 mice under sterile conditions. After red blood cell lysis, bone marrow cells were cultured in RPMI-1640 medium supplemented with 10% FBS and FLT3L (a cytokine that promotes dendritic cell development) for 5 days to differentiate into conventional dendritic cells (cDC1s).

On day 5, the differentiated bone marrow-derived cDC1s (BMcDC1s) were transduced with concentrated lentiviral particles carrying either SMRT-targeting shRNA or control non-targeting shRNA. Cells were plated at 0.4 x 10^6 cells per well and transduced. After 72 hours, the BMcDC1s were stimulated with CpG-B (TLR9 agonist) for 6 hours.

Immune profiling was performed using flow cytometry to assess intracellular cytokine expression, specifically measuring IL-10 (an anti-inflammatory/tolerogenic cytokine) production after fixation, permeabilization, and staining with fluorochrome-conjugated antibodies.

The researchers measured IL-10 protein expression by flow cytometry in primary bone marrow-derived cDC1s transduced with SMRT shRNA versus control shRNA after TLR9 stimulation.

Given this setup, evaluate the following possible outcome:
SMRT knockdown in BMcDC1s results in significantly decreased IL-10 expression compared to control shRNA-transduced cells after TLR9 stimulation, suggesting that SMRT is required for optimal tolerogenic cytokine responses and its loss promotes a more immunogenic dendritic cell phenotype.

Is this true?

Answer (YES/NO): YES